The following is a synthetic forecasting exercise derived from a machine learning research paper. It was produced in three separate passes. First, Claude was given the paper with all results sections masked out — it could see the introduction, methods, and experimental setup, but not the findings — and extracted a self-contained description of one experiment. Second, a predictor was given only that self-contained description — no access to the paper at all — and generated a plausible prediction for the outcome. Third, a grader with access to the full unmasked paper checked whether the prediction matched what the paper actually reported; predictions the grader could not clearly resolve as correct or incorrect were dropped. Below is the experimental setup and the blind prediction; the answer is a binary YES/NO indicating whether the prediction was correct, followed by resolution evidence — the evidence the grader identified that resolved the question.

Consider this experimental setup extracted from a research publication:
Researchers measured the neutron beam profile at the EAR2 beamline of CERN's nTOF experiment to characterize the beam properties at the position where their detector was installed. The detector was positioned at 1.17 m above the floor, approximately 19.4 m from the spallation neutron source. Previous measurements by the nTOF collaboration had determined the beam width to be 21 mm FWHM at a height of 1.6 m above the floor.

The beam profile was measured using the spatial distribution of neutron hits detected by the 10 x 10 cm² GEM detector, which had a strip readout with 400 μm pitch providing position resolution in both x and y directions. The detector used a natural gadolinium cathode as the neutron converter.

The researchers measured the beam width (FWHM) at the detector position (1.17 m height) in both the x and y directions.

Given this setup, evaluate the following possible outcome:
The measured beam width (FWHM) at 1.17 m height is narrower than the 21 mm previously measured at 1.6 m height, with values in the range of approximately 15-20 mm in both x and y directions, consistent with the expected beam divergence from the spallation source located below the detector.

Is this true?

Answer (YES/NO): NO